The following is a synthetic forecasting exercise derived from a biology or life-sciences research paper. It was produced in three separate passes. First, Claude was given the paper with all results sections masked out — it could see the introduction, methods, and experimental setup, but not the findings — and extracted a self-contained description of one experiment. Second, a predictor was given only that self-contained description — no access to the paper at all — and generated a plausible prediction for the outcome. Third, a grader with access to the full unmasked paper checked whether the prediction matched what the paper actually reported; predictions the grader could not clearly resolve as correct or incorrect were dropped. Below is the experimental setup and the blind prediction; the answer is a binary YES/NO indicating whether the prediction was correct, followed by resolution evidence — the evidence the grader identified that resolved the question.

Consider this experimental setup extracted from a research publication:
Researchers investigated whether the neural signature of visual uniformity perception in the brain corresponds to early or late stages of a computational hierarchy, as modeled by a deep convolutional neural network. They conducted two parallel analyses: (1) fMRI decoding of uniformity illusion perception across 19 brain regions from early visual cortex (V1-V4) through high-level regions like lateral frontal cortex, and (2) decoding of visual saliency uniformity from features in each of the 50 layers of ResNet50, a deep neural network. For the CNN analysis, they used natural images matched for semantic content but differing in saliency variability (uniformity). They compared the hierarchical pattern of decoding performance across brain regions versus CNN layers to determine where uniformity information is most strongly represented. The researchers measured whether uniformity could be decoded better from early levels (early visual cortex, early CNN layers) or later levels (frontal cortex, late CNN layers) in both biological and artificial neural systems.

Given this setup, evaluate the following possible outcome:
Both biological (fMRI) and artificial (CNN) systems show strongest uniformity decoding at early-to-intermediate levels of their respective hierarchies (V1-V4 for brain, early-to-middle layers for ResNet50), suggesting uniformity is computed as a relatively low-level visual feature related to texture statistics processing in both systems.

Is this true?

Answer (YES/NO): NO